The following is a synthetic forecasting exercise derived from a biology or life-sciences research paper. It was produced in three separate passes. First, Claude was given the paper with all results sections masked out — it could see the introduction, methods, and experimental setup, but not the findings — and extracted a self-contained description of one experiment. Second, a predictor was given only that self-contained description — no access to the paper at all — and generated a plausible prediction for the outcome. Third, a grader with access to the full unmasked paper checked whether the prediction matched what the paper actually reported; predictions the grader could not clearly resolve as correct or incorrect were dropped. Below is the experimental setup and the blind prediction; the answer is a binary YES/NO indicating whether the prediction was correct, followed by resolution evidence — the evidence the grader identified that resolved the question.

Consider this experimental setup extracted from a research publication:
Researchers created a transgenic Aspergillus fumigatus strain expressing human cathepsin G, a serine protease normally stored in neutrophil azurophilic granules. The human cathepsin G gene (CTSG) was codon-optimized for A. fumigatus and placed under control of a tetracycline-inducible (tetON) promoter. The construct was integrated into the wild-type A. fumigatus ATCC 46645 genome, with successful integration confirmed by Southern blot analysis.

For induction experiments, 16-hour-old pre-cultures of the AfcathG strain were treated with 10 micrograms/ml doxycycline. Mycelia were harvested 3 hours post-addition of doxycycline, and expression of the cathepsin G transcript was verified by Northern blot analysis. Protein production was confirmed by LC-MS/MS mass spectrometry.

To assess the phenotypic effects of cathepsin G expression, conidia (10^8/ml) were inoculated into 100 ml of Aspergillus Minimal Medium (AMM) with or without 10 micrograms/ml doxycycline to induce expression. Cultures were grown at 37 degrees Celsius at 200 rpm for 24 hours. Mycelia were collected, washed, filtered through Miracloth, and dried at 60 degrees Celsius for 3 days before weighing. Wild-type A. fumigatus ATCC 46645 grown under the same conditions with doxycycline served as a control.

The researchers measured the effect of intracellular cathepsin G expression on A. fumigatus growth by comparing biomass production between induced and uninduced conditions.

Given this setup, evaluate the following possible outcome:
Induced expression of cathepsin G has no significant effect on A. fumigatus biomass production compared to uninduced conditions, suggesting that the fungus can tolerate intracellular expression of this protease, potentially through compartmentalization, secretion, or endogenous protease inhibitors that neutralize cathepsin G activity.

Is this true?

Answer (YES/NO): NO